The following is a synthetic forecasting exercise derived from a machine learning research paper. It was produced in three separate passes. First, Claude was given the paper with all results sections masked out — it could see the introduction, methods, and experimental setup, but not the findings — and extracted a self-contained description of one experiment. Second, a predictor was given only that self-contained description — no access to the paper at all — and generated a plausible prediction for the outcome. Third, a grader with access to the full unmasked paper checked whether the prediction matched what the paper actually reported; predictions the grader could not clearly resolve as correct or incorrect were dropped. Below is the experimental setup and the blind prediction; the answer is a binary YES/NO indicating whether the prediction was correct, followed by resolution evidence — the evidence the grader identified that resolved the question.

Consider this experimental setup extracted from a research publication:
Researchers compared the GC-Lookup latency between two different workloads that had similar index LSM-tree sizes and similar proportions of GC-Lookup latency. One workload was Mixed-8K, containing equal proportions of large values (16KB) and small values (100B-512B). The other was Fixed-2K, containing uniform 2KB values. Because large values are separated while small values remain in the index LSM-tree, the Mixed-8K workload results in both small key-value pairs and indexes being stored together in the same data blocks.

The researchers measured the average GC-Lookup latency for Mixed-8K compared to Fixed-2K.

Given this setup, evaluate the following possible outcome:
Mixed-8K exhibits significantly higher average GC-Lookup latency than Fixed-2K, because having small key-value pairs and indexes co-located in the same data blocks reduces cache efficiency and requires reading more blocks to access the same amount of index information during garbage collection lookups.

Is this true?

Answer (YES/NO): YES